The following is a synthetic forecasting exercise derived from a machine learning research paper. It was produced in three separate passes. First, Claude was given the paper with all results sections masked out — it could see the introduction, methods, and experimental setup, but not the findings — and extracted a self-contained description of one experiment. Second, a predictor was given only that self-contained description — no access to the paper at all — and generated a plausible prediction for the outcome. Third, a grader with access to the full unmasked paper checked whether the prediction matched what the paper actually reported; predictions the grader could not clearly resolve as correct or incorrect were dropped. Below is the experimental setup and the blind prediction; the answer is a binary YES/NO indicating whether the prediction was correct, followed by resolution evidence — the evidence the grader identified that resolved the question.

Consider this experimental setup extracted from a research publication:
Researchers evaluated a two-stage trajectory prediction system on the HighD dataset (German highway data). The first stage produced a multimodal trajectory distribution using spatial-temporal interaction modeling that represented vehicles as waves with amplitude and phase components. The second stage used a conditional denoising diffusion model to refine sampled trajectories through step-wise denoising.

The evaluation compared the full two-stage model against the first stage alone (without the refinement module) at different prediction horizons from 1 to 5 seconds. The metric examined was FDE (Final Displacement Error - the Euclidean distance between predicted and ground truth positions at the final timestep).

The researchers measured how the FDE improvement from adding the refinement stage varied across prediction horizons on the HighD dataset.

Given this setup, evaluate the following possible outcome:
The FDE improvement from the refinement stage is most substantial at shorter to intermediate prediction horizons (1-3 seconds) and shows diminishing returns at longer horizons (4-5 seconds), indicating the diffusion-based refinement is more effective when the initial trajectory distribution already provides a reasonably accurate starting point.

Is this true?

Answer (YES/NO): NO